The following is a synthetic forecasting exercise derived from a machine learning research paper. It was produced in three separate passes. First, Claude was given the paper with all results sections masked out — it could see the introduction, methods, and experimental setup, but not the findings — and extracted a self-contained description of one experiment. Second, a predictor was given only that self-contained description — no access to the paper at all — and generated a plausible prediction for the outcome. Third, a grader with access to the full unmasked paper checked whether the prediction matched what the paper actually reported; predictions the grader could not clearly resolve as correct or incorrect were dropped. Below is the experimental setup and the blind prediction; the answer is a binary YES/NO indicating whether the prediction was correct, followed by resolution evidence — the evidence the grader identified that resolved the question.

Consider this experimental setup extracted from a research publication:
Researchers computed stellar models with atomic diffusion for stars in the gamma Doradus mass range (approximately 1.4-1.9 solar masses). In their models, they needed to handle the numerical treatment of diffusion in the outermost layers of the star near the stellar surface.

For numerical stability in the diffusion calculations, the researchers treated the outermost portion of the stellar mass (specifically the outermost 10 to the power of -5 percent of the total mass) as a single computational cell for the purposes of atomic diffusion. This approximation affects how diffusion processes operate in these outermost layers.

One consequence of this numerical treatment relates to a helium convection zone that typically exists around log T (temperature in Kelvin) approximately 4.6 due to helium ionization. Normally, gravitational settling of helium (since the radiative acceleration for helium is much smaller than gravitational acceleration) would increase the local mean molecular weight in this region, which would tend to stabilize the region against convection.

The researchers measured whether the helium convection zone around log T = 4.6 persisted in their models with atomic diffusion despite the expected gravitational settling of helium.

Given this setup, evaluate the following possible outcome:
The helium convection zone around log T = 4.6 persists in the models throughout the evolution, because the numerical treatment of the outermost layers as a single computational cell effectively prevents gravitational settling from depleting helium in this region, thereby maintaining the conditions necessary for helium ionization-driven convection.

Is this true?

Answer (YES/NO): YES